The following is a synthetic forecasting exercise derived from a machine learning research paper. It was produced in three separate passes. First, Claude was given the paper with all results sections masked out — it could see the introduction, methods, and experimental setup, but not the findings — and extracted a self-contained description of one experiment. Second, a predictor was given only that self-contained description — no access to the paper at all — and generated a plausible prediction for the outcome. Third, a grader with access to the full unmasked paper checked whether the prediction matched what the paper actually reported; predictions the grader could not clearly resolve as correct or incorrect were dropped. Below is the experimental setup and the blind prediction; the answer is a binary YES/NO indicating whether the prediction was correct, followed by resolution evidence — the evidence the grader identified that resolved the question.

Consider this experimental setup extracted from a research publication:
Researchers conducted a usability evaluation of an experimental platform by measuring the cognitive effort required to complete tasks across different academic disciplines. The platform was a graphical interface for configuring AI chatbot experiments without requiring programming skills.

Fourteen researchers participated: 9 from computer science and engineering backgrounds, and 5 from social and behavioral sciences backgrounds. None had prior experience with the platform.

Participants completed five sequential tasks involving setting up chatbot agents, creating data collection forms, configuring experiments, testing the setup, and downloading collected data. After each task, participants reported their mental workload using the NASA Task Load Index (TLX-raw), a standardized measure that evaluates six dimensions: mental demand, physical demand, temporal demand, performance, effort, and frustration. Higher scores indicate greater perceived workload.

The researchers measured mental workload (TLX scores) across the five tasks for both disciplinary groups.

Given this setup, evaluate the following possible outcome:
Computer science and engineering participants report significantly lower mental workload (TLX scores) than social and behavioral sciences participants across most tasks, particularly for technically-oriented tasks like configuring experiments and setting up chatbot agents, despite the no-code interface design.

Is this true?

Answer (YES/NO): NO